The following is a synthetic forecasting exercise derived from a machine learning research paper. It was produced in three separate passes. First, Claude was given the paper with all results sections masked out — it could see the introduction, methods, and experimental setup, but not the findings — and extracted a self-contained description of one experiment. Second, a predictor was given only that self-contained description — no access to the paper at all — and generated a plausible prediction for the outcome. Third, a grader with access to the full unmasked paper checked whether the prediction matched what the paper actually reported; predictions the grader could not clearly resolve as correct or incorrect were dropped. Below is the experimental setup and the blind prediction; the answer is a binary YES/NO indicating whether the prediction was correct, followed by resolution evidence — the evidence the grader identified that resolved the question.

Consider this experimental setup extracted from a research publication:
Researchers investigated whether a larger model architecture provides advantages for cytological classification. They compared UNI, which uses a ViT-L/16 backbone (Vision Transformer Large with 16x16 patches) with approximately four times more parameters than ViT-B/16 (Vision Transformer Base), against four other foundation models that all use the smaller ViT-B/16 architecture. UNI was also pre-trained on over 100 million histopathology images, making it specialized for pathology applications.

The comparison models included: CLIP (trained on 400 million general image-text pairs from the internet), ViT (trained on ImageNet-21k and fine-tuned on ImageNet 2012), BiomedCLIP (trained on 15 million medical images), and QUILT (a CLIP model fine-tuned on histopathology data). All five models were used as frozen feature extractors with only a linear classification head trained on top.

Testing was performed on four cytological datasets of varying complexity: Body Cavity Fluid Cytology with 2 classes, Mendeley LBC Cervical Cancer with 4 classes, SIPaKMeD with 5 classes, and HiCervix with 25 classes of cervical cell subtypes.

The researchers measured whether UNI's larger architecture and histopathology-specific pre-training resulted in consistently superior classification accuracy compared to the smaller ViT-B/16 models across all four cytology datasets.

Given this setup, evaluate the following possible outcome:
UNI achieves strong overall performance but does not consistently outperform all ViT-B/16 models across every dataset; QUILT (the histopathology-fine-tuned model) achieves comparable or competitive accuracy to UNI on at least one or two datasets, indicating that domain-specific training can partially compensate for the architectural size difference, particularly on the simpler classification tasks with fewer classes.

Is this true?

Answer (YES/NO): YES